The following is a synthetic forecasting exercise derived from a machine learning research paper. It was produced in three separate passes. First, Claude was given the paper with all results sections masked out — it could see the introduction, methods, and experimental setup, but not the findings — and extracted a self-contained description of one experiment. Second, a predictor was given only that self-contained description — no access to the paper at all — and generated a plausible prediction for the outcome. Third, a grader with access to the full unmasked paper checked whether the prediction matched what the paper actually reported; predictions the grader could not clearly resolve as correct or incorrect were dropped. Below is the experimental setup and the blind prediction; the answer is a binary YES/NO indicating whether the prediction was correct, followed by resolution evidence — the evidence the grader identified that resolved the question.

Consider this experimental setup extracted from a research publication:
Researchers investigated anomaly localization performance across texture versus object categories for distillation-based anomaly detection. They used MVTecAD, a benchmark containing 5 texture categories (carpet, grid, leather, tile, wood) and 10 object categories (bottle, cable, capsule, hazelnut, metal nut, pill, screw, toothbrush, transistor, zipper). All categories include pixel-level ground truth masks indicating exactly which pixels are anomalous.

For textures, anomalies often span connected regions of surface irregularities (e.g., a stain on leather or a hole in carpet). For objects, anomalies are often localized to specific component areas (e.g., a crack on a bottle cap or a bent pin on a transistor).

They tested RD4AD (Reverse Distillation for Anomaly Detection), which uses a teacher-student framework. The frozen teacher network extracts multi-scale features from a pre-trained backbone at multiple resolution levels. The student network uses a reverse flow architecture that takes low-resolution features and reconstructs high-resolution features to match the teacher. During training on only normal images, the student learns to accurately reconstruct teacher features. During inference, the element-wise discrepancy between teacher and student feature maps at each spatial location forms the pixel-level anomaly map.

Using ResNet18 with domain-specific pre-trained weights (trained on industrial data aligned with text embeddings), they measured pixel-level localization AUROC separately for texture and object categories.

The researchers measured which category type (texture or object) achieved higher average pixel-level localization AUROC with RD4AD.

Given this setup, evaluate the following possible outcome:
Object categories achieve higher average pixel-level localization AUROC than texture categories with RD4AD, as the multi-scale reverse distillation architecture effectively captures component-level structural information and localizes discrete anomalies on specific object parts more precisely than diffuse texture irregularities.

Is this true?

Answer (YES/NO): YES